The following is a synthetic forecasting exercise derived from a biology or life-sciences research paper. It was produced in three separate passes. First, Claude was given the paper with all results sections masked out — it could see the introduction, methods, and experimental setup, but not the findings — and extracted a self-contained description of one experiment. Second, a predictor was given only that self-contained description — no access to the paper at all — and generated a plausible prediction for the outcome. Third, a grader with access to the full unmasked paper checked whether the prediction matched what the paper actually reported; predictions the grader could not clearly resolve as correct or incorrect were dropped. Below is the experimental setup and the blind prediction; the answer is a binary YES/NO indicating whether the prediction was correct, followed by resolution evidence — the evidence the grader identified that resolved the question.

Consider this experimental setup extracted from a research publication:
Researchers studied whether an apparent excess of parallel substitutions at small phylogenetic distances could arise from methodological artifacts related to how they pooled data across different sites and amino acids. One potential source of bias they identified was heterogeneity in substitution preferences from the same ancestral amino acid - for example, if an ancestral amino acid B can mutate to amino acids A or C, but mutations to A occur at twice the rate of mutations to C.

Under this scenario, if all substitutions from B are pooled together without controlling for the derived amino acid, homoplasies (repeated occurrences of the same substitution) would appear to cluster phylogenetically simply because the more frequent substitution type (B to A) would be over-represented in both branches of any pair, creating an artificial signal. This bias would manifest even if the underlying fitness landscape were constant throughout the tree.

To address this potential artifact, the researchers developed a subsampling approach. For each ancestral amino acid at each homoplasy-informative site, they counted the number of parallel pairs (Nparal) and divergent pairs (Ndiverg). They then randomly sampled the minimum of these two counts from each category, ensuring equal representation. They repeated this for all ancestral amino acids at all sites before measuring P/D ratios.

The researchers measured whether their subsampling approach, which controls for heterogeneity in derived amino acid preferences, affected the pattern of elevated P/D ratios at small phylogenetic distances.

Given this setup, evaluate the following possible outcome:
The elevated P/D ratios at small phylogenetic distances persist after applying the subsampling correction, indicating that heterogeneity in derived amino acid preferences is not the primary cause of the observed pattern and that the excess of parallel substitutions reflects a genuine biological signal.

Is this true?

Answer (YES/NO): YES